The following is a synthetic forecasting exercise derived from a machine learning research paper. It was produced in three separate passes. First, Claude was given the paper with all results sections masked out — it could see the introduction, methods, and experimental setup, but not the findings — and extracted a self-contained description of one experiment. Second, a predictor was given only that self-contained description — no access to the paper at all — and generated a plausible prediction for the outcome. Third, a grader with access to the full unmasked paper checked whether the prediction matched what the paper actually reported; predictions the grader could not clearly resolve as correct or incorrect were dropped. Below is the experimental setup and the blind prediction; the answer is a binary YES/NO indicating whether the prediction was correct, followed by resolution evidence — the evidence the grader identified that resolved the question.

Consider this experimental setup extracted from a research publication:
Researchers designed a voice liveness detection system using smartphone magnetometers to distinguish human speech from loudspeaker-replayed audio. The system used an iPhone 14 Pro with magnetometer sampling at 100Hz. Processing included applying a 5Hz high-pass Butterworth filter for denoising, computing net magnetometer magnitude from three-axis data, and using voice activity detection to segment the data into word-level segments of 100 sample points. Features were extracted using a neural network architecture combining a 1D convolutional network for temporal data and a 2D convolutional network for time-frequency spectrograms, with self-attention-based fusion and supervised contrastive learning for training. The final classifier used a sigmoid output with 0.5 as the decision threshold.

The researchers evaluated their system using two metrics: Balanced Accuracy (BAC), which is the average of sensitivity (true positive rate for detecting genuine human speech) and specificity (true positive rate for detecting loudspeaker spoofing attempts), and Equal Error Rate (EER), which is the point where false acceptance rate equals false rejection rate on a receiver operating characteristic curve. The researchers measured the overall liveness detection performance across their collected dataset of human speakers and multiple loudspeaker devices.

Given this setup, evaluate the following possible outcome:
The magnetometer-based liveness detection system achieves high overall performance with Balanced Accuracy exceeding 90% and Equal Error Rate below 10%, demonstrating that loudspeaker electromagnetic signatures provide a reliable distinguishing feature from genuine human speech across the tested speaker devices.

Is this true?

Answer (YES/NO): YES